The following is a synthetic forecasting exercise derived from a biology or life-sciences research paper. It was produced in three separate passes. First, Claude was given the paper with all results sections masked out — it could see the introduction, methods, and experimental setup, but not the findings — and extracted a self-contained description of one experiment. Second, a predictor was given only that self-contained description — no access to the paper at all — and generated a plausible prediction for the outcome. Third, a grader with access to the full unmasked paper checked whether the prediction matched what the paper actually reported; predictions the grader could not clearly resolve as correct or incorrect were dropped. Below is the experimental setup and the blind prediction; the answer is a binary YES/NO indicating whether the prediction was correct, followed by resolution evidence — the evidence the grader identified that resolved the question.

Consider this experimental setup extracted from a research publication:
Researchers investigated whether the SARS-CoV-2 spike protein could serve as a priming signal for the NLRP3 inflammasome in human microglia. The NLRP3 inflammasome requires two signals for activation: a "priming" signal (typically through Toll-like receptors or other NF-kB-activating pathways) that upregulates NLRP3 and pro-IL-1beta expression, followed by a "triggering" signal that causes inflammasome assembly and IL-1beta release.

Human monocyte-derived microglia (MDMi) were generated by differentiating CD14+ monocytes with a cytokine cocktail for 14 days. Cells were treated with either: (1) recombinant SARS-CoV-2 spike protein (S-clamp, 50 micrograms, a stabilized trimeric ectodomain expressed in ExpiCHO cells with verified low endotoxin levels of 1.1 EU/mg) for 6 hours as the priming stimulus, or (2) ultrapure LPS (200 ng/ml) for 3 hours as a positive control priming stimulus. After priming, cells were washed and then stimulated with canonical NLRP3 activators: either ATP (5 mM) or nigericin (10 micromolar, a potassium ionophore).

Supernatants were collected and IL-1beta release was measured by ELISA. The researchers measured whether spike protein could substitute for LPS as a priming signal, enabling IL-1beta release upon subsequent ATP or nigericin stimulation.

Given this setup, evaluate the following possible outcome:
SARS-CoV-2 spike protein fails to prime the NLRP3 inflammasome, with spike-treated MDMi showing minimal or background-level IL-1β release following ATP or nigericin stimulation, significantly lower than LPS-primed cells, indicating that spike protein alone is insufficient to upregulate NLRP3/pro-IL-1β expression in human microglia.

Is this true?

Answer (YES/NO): NO